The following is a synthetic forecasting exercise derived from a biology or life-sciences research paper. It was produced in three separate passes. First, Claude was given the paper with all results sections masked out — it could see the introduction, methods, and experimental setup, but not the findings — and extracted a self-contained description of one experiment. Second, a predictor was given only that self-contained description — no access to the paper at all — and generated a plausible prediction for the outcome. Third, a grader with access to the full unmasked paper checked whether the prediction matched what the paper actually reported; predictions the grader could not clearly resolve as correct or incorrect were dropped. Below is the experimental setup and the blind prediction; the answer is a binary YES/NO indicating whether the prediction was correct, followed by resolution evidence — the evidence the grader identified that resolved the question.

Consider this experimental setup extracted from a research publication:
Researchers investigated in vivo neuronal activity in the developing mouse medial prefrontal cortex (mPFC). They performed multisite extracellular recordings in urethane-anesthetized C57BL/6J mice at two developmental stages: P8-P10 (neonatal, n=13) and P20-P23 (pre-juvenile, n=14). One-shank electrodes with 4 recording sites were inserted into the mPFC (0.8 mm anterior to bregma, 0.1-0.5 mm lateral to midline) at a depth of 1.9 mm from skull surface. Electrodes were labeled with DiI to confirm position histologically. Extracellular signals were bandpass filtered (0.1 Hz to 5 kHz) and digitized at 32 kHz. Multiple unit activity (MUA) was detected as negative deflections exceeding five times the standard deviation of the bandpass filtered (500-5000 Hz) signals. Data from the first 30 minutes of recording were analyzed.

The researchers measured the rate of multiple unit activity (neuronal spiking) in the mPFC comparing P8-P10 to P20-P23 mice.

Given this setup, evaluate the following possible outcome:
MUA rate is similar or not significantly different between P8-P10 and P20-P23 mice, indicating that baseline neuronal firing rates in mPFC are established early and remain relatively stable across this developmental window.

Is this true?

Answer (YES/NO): NO